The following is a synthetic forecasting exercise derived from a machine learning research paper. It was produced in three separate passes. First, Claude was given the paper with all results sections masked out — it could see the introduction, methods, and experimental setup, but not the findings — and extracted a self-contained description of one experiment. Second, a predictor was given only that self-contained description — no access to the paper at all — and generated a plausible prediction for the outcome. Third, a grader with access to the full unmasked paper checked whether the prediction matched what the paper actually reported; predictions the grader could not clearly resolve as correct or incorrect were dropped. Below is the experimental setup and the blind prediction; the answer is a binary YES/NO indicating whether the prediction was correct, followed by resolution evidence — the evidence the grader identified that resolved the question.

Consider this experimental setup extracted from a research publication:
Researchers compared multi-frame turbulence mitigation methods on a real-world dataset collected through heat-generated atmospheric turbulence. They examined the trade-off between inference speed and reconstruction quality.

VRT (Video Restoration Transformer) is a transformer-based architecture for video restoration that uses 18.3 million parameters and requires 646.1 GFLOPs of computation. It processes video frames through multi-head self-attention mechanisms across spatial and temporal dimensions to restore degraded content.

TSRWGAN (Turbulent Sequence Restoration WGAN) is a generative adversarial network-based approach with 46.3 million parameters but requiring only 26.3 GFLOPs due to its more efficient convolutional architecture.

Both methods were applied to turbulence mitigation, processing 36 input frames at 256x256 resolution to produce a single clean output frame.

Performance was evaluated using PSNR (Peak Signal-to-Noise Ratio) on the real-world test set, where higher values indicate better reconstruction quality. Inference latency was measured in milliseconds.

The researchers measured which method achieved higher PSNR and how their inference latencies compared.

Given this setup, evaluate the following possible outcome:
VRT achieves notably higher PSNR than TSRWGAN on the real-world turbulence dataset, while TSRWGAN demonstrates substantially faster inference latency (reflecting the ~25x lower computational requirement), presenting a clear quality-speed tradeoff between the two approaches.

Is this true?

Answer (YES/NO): NO